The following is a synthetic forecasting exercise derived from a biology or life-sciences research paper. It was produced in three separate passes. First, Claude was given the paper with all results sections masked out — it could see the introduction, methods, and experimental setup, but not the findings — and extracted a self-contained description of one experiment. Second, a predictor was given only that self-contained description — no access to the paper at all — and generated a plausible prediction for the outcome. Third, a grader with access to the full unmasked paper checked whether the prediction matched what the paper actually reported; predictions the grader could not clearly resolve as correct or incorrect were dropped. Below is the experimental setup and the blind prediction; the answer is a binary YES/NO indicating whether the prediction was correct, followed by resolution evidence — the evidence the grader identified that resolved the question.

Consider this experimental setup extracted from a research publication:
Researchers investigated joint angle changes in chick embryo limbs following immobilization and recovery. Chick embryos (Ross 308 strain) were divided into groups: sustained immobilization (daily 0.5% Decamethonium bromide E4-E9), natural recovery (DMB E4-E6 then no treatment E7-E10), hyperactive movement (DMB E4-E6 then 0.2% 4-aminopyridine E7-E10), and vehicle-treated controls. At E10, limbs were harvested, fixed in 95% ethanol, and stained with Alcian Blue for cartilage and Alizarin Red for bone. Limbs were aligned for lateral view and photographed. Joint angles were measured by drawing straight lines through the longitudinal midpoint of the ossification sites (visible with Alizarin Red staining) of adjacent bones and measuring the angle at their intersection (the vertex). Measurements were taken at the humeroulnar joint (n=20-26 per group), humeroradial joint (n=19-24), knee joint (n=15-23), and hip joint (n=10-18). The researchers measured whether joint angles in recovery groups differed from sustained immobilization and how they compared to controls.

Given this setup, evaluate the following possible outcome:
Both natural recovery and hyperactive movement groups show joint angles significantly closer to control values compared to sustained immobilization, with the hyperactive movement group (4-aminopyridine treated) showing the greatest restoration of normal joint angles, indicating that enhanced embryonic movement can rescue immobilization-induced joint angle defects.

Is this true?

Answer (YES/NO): NO